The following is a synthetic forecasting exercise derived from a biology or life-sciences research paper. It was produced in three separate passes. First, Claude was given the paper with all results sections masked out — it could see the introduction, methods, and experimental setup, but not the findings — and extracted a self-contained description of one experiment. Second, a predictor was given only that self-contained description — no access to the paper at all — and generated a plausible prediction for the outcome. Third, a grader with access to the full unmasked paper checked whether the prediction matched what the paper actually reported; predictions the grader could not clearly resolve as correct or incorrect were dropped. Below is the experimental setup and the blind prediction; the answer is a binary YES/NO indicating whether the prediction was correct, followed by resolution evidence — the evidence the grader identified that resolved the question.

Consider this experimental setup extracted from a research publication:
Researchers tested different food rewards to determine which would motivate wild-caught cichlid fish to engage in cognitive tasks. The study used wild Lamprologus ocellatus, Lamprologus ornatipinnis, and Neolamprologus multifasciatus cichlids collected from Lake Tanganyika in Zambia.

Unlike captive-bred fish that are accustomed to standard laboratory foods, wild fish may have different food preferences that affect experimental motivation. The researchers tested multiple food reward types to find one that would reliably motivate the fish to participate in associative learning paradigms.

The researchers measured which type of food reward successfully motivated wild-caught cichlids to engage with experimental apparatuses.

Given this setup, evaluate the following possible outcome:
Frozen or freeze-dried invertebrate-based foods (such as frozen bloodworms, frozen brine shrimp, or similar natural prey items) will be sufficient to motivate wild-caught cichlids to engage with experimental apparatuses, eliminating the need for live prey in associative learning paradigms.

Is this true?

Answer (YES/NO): NO